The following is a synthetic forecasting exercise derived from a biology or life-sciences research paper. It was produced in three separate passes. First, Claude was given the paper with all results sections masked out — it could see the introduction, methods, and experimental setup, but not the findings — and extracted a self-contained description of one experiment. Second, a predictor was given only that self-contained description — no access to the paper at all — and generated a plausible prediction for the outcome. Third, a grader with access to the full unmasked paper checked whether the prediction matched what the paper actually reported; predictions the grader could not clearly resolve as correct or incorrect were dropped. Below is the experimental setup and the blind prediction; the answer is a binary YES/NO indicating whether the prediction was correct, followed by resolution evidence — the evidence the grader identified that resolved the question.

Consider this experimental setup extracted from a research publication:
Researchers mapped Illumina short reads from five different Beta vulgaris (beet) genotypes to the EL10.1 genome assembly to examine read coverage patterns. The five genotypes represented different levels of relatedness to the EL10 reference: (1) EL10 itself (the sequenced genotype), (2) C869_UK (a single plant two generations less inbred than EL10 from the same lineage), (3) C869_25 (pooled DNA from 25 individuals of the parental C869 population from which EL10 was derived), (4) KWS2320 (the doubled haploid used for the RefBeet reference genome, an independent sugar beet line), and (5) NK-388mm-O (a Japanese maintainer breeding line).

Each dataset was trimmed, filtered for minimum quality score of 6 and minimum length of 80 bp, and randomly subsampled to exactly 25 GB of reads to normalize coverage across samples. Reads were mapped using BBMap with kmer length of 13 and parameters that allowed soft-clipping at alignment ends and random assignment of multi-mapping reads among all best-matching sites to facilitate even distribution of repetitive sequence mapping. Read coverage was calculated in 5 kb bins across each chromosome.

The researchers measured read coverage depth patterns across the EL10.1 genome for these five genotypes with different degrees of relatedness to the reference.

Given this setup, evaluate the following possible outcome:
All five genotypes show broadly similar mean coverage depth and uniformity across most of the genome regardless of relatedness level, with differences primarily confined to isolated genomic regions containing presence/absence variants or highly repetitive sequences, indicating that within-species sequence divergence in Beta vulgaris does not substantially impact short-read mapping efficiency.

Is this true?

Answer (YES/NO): YES